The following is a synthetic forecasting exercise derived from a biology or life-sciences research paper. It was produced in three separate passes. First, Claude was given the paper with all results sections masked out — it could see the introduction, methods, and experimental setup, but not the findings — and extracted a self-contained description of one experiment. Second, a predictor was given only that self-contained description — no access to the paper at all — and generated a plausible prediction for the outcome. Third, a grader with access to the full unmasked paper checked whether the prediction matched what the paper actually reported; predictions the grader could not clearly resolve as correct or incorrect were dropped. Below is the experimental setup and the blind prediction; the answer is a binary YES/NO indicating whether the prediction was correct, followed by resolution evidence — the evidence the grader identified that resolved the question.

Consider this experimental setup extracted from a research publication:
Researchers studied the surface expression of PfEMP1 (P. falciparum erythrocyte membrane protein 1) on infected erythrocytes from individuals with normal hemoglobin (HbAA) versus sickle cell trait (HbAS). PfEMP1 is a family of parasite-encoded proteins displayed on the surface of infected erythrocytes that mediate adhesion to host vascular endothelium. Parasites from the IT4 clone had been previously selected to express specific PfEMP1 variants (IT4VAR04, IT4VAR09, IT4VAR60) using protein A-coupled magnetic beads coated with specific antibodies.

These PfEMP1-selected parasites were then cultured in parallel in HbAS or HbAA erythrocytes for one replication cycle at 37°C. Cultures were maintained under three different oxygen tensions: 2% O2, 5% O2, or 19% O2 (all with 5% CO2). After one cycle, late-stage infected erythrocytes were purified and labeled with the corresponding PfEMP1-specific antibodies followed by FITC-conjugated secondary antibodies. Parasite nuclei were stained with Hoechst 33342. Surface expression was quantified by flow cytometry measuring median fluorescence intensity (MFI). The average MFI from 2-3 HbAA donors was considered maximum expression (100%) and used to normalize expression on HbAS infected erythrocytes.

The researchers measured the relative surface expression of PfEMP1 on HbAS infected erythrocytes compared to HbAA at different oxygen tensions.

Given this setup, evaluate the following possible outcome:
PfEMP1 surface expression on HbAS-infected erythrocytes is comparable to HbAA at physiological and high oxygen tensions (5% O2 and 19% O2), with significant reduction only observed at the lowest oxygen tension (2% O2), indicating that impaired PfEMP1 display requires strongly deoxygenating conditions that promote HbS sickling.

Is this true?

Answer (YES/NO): NO